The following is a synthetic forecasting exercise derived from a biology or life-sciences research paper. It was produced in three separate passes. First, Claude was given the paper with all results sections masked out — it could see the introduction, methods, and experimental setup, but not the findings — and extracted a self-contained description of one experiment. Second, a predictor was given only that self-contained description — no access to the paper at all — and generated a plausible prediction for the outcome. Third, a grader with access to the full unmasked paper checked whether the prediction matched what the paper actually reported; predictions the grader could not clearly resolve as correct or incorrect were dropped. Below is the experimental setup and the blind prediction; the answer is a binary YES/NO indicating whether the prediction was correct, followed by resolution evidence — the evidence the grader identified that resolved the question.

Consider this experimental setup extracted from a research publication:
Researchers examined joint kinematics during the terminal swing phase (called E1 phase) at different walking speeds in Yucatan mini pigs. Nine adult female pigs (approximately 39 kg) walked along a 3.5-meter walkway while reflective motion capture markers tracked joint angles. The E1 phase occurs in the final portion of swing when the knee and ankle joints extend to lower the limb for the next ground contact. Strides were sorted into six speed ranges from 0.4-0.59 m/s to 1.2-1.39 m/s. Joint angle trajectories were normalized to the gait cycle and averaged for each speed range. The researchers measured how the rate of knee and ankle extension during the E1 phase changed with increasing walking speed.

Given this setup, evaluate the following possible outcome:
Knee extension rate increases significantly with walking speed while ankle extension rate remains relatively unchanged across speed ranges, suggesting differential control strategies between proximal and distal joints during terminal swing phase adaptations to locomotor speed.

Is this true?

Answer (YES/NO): NO